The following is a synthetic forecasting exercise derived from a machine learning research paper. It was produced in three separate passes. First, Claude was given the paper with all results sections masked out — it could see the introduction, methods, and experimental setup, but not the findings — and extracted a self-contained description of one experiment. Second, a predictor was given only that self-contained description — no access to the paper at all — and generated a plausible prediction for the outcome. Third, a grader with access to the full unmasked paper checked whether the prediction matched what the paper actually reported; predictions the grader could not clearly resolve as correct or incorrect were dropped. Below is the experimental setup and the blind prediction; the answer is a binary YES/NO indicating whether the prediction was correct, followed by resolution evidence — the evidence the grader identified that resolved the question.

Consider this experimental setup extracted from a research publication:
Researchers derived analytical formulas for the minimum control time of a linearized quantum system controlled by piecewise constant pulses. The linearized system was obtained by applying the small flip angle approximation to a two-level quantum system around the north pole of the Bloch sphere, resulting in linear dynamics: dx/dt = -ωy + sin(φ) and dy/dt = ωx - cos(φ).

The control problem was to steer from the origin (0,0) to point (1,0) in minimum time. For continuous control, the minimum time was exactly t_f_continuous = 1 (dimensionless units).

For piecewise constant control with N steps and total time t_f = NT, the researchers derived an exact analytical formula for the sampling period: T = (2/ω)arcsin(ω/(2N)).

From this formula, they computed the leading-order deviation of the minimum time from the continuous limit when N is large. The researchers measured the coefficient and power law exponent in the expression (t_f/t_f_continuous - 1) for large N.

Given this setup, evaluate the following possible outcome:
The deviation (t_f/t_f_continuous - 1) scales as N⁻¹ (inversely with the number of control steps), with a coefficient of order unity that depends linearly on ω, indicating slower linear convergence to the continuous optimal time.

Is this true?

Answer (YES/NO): NO